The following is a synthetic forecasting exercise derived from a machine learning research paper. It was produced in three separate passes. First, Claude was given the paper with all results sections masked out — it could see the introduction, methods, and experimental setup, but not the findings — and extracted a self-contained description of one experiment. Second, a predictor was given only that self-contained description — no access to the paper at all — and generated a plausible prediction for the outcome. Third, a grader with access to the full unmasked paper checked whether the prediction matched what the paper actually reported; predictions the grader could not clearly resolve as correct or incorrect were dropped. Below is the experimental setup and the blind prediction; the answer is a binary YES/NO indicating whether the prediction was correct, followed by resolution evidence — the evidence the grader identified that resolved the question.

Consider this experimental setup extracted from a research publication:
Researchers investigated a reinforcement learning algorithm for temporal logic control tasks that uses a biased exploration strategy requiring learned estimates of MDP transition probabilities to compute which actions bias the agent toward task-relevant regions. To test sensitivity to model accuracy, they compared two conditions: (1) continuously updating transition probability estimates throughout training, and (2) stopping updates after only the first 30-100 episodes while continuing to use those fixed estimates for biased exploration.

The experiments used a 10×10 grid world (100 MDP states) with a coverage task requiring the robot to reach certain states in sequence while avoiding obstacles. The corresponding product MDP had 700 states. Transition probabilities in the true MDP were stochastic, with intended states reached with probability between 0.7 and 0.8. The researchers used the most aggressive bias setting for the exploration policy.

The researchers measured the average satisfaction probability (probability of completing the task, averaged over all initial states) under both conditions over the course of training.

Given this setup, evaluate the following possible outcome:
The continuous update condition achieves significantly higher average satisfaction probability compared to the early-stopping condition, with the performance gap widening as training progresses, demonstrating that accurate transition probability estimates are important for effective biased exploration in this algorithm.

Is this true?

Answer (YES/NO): NO